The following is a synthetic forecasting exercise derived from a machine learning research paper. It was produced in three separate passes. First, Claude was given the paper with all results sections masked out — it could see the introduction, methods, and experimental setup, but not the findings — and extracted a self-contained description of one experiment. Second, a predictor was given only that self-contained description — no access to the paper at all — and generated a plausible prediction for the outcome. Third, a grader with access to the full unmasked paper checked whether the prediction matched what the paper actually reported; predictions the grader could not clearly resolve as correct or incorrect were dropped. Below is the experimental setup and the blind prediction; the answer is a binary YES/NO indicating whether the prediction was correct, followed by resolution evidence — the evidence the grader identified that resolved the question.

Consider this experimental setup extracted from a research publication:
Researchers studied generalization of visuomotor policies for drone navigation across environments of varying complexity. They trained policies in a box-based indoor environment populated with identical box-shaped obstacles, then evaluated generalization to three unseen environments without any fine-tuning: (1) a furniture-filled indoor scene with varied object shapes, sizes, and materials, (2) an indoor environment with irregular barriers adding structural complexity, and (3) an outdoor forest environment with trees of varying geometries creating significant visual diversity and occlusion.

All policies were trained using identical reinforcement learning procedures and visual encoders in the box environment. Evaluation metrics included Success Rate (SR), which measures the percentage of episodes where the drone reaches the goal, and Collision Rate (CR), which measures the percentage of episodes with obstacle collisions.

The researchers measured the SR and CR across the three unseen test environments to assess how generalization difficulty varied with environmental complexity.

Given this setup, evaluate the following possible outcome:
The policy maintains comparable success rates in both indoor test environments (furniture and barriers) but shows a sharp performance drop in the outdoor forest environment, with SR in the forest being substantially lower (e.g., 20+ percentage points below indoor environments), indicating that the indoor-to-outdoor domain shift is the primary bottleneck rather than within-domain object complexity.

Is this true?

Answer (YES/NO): NO